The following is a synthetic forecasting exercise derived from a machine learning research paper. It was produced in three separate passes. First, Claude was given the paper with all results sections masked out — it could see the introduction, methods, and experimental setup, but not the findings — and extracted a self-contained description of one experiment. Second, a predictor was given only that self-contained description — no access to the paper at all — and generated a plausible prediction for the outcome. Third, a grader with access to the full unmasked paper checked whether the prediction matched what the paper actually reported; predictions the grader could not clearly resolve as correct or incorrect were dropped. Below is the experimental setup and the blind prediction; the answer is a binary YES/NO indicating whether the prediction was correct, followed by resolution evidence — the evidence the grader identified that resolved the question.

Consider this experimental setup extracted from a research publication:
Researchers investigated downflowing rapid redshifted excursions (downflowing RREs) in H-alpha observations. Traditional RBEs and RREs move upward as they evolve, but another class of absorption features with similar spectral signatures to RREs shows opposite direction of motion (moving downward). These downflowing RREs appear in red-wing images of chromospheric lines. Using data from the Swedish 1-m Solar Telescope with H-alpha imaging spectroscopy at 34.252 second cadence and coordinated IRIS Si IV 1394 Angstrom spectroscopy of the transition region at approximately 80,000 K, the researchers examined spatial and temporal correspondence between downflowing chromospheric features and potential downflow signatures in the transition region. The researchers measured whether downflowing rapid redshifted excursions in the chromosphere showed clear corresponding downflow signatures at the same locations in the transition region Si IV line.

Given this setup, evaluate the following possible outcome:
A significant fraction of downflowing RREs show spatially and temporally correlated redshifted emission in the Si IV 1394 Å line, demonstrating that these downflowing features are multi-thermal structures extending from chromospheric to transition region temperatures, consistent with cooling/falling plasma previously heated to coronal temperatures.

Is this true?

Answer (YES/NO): NO